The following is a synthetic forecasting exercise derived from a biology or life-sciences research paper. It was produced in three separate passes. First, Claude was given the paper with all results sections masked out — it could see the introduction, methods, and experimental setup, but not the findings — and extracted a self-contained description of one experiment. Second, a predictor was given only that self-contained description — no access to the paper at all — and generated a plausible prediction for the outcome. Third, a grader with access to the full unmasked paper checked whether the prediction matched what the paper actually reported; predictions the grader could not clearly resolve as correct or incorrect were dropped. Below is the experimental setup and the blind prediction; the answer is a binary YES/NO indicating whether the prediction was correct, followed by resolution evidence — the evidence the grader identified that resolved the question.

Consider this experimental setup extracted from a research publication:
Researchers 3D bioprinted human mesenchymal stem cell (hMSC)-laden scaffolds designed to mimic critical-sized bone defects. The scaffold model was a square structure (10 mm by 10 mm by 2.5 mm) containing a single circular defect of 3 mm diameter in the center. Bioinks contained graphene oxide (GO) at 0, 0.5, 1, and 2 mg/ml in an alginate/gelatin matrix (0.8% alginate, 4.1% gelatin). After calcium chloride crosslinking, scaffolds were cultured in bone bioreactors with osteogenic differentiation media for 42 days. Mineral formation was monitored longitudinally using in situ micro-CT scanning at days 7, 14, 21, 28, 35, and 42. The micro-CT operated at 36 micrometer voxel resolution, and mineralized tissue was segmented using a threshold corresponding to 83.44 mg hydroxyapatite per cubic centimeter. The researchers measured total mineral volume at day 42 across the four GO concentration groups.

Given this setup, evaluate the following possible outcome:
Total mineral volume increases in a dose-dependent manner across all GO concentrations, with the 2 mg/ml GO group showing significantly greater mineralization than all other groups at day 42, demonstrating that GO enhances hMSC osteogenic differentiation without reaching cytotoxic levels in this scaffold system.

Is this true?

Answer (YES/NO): NO